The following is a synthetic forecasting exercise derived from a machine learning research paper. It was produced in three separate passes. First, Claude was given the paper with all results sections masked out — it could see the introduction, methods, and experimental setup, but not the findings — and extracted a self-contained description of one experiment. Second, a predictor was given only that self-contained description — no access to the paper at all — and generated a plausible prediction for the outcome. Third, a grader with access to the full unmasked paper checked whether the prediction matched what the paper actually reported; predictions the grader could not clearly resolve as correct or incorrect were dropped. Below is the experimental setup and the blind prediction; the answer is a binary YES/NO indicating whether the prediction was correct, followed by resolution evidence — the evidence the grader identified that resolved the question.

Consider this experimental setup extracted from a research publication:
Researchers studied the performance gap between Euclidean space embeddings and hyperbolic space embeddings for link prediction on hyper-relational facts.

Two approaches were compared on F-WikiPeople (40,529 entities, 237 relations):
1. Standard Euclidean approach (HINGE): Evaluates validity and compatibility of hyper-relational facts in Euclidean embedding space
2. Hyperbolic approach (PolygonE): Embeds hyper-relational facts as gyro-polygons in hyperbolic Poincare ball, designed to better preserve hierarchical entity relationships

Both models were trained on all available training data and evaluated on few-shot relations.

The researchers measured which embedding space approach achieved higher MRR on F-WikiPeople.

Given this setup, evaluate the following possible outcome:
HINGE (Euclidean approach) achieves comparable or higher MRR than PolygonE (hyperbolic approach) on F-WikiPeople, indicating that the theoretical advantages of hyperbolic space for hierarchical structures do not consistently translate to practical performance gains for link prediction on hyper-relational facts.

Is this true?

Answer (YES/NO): YES